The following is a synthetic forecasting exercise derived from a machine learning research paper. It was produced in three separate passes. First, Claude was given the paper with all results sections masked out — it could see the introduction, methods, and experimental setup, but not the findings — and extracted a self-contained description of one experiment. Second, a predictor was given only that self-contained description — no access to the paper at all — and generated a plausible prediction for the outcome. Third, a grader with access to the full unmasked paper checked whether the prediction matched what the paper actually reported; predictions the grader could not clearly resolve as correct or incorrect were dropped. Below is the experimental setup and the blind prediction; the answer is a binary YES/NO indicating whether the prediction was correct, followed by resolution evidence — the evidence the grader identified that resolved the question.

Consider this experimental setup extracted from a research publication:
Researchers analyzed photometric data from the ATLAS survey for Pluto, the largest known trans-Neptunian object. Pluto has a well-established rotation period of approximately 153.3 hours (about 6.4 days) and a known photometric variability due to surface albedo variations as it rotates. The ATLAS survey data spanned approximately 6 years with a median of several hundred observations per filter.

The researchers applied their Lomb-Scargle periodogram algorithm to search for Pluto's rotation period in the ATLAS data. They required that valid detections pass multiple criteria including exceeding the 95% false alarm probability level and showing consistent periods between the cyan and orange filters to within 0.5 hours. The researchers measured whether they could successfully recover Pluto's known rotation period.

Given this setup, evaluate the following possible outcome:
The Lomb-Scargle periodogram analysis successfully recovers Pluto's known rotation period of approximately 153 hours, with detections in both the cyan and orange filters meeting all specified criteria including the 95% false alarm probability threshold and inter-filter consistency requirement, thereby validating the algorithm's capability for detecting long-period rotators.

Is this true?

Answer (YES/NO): YES